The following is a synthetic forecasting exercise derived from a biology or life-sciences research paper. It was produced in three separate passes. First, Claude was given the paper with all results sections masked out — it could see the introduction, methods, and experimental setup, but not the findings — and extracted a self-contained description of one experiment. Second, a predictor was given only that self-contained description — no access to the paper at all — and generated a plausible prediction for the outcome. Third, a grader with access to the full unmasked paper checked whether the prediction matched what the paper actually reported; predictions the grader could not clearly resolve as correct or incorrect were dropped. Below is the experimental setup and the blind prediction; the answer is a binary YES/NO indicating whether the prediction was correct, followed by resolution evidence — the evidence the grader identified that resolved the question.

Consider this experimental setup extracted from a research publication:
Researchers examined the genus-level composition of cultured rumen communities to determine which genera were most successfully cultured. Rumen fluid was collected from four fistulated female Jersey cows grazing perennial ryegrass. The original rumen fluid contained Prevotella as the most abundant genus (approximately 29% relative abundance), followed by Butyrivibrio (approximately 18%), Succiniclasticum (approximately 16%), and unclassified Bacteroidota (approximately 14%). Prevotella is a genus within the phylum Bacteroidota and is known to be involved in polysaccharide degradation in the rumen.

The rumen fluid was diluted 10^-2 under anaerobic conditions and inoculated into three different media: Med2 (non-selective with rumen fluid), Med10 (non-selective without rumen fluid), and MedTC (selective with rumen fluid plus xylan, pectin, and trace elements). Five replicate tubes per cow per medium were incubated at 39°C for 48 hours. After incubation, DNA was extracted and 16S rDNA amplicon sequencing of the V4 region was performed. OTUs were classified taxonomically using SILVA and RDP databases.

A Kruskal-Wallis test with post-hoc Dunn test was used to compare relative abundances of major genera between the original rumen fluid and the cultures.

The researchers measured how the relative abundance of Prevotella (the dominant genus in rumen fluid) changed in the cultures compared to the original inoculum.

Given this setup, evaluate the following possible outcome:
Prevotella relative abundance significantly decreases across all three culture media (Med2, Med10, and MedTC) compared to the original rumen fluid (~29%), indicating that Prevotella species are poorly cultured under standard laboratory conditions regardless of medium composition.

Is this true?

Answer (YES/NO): YES